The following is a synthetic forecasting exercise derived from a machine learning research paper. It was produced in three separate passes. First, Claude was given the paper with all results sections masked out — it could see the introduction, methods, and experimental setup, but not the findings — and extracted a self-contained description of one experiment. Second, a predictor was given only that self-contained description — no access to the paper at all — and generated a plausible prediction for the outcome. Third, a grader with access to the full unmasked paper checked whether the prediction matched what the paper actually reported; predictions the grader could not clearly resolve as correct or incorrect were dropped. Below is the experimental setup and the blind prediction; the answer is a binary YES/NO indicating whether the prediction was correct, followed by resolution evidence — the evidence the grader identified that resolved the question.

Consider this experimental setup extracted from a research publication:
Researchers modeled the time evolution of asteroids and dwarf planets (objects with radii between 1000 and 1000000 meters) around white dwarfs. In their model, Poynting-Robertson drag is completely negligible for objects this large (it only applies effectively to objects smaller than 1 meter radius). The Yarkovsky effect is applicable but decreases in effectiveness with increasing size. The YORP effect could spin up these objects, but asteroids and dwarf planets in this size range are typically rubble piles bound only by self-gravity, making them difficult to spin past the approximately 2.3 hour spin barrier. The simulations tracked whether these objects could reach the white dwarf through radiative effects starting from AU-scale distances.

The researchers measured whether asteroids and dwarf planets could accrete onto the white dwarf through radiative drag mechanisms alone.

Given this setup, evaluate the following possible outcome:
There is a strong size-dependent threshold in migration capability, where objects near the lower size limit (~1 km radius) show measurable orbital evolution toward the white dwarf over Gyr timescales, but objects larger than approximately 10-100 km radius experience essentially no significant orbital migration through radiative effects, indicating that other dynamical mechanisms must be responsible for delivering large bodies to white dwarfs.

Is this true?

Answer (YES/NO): NO